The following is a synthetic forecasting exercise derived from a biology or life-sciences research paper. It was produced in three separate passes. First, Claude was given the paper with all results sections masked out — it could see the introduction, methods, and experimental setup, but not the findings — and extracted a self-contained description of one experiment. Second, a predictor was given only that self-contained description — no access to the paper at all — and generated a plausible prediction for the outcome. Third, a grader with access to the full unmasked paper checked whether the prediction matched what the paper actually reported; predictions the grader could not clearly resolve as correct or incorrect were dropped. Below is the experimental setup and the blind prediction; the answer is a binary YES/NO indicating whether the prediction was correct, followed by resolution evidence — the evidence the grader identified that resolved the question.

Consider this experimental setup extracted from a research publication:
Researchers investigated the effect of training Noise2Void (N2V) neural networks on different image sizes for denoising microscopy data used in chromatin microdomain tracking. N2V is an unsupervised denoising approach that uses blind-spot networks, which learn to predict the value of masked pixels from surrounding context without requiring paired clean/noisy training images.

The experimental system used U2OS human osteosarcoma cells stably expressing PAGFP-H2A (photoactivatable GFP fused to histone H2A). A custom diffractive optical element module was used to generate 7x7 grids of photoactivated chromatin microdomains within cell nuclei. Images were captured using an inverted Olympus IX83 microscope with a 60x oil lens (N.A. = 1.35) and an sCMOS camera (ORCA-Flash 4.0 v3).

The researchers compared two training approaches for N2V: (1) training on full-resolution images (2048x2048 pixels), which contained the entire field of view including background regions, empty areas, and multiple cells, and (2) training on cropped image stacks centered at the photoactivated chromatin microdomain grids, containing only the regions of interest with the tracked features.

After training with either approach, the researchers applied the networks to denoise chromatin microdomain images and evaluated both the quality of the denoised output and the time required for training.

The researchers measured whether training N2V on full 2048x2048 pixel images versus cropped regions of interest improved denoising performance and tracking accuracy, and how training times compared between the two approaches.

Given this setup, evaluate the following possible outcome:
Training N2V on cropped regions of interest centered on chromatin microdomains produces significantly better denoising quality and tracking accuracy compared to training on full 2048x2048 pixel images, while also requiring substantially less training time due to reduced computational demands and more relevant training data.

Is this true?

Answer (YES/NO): NO